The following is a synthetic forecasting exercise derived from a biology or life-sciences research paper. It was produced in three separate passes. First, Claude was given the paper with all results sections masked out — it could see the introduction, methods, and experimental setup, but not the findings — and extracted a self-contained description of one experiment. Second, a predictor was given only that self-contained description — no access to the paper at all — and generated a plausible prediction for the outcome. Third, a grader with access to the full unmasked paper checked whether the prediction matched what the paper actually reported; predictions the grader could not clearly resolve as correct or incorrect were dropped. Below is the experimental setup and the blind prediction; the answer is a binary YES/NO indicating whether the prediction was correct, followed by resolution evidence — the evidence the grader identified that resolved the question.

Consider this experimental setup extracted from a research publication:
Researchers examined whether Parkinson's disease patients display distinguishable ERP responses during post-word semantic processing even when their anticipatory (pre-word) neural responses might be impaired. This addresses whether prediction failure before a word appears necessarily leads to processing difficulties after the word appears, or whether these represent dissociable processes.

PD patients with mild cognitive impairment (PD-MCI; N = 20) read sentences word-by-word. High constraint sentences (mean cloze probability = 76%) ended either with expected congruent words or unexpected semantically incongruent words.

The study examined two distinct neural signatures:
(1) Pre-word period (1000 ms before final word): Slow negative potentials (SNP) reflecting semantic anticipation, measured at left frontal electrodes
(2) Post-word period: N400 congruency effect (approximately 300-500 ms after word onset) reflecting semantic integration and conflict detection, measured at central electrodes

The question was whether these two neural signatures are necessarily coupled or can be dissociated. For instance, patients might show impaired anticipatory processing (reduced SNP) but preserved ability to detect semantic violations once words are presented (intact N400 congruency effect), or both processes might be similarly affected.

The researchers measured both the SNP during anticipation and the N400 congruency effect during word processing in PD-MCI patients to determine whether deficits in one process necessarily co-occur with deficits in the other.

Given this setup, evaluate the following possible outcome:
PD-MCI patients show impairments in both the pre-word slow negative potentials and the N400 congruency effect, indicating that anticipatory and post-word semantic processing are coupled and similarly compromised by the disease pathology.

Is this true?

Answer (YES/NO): NO